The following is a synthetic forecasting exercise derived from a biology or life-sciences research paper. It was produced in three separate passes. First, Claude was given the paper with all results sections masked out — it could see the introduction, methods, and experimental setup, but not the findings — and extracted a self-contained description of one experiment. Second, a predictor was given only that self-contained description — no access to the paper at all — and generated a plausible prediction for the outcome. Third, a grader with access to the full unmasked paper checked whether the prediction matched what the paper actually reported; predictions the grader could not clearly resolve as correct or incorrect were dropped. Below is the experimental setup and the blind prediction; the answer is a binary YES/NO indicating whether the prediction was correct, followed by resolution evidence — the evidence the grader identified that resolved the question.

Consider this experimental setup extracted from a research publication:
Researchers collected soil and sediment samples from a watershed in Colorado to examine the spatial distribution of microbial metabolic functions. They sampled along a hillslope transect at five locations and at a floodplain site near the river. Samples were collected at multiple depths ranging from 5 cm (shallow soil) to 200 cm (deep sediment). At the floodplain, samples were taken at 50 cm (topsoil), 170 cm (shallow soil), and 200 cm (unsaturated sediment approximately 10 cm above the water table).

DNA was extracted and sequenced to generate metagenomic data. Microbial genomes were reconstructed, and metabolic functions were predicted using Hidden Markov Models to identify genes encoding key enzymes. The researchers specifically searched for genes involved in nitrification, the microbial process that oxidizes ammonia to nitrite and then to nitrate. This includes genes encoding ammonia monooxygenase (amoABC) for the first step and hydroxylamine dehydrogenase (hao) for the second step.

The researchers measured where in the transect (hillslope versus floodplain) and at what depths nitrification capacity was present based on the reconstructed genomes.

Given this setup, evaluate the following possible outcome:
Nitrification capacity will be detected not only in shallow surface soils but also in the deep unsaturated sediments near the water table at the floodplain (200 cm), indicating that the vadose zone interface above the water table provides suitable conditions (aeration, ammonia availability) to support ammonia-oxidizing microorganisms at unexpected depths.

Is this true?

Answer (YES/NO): NO